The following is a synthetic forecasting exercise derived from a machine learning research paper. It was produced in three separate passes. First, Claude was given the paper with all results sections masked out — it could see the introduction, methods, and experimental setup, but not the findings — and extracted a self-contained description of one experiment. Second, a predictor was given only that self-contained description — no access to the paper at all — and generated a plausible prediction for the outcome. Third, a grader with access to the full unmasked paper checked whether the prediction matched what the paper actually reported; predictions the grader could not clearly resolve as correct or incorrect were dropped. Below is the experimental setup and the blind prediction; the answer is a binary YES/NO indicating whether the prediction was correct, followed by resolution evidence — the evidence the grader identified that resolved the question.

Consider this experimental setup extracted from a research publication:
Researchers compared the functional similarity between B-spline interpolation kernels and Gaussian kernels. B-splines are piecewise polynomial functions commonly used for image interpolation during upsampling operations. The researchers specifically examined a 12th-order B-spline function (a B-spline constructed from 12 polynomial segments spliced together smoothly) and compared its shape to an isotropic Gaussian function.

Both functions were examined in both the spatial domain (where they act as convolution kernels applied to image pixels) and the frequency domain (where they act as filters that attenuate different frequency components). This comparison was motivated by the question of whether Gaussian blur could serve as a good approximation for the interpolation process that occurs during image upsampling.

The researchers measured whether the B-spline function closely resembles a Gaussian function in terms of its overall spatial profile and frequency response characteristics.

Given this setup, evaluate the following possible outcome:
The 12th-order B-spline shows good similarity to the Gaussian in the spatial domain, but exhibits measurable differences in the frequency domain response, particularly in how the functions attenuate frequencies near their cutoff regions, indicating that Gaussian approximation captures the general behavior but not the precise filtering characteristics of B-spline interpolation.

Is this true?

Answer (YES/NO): YES